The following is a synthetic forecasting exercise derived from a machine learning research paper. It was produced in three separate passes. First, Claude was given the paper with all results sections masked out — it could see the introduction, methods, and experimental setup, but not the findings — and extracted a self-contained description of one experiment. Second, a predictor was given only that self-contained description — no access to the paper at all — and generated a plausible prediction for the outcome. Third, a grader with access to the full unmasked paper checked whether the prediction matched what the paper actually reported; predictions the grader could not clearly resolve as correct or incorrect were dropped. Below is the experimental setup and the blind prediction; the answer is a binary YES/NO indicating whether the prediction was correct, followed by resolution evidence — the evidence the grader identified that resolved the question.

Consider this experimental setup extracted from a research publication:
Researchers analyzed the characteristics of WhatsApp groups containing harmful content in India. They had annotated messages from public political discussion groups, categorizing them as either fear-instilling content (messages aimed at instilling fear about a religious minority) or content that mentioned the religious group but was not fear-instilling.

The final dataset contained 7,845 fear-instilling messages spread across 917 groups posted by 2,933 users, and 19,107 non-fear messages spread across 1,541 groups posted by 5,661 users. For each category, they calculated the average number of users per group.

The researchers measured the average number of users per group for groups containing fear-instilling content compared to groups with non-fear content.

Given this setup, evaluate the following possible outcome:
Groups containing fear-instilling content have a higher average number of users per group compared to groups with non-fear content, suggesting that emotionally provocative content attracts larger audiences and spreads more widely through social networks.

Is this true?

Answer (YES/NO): YES